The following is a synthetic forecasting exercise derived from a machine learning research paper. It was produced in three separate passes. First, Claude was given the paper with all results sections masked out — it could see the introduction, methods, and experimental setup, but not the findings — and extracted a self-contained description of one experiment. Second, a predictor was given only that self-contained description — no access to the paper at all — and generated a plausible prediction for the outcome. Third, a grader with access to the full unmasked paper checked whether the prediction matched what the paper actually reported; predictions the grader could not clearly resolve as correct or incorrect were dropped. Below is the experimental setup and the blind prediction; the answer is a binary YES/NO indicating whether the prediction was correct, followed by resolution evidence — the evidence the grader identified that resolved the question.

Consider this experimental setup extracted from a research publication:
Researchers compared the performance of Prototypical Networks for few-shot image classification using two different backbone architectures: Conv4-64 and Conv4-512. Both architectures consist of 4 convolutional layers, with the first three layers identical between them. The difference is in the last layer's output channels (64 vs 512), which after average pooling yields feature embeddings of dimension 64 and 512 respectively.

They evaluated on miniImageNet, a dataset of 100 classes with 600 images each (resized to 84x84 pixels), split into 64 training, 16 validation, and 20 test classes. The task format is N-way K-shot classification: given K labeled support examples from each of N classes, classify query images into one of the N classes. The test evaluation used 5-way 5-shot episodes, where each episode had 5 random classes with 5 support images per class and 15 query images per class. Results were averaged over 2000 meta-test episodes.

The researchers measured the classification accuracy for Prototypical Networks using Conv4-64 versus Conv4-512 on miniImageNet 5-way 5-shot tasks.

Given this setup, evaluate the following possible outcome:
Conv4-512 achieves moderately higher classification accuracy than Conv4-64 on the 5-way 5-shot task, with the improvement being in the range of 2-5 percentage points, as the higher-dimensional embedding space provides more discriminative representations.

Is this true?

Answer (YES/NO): YES